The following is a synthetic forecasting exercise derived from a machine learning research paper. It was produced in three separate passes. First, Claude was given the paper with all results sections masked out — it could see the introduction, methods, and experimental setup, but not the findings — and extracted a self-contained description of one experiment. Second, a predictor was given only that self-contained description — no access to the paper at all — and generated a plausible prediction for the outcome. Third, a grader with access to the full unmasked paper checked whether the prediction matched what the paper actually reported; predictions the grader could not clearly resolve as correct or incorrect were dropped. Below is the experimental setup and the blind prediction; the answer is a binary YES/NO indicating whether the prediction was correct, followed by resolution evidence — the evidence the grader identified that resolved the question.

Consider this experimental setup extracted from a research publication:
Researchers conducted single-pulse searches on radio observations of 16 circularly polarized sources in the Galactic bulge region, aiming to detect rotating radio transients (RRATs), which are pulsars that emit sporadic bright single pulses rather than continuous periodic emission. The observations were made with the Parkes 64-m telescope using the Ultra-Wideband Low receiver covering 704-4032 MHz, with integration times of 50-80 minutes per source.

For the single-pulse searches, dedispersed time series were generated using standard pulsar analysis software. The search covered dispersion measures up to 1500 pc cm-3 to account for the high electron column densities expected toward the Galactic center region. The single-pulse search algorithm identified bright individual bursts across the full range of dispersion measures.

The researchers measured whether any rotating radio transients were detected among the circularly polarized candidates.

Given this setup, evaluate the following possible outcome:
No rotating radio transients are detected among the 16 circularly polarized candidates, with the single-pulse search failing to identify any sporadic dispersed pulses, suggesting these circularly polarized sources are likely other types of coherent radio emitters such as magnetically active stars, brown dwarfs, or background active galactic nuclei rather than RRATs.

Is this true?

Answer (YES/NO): NO